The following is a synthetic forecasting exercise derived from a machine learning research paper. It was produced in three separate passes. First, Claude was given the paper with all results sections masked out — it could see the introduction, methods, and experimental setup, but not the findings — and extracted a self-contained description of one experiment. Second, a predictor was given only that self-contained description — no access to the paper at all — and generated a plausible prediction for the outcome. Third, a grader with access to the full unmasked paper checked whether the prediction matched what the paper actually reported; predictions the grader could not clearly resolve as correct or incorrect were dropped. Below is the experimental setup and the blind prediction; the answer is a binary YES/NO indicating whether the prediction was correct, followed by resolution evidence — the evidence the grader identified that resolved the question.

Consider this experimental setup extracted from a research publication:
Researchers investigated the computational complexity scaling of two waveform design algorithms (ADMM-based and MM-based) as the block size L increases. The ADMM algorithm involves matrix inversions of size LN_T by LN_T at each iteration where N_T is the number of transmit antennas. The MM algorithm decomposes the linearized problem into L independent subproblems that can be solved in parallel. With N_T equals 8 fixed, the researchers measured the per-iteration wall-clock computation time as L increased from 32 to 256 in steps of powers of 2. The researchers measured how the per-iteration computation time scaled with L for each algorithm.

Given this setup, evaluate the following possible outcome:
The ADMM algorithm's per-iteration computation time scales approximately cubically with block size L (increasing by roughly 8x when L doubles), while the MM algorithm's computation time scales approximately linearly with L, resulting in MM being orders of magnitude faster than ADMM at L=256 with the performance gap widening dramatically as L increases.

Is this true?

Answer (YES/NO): NO